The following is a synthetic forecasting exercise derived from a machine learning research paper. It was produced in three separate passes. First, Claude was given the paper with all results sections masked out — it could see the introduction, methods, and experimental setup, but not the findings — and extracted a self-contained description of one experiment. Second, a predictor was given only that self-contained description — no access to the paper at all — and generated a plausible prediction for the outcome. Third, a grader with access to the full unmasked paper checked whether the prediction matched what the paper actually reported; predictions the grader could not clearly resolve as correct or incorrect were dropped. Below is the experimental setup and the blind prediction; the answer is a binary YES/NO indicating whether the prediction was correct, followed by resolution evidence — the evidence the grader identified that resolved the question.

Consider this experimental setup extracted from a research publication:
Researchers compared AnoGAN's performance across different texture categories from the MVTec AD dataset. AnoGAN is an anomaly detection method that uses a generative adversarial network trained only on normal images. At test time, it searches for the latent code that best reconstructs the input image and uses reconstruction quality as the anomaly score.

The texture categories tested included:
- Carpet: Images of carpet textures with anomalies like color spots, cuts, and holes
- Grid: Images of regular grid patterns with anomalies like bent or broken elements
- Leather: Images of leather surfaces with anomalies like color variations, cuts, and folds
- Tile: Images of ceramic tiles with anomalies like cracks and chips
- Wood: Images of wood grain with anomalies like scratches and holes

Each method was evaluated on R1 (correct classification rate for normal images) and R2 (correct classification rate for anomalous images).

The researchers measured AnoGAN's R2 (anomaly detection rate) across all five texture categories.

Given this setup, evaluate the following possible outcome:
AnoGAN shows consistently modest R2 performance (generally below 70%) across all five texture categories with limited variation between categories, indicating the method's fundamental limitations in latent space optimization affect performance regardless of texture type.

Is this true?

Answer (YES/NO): NO